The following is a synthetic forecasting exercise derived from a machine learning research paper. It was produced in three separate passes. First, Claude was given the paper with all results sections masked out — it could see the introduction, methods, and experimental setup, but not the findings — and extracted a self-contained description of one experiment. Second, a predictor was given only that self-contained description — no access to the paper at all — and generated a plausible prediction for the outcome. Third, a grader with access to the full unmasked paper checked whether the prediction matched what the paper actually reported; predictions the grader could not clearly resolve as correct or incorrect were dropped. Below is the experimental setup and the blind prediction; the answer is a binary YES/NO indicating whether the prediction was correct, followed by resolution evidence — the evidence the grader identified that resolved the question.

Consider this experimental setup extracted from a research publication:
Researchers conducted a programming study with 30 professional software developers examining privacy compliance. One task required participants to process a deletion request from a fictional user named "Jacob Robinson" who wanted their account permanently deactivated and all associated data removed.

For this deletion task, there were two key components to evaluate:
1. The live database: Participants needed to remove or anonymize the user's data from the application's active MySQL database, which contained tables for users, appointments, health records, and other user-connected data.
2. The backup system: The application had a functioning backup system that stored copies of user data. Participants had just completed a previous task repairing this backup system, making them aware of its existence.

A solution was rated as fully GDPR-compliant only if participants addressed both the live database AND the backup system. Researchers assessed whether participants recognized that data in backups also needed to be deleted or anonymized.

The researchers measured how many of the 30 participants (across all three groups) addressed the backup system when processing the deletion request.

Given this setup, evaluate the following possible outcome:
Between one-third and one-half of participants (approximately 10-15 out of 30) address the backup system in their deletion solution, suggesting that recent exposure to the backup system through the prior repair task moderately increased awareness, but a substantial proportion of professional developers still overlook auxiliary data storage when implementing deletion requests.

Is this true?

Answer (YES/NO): NO